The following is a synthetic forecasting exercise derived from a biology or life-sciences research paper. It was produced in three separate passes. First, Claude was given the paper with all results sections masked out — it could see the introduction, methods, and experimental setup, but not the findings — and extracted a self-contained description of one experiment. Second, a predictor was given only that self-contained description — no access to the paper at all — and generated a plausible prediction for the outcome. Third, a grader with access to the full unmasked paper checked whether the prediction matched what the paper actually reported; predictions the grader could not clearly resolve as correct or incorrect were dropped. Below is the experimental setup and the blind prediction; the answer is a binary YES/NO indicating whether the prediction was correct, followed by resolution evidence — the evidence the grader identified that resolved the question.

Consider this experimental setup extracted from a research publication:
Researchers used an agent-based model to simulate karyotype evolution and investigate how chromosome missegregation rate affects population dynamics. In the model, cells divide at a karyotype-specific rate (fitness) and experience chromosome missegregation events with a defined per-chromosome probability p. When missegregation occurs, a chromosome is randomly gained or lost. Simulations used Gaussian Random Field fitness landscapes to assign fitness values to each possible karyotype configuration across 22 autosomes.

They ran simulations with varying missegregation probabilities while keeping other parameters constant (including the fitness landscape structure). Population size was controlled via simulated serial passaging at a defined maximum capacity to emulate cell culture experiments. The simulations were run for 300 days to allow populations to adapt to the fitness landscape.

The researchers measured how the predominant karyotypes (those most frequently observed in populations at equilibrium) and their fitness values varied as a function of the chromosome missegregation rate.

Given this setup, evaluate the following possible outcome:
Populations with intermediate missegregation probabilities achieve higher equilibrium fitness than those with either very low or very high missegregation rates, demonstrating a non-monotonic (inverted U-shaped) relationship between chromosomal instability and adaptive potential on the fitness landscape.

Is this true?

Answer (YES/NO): NO